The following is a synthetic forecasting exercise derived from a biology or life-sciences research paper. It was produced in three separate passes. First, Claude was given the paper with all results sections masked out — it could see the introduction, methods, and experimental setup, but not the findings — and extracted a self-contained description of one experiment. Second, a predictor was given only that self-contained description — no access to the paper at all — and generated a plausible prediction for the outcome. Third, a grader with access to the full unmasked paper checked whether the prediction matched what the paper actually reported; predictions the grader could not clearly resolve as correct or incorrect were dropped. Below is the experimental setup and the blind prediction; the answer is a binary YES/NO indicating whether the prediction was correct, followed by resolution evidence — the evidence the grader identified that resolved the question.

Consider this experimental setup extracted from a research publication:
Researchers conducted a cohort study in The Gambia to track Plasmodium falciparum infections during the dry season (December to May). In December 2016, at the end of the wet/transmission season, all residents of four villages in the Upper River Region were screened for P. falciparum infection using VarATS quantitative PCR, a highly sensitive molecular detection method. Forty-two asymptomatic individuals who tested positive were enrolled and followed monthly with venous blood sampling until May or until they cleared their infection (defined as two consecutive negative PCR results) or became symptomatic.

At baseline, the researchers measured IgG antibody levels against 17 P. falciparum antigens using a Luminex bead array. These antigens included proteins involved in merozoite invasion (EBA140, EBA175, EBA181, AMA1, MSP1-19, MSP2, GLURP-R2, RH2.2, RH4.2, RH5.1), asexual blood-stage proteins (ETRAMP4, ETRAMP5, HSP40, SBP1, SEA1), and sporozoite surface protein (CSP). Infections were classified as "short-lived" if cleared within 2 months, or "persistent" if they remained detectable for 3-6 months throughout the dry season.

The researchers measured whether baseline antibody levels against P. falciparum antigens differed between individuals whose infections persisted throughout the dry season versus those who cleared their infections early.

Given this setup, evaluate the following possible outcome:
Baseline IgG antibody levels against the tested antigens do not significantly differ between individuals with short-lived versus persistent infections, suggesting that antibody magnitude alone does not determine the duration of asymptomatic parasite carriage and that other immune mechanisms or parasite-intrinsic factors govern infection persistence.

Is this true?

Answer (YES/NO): NO